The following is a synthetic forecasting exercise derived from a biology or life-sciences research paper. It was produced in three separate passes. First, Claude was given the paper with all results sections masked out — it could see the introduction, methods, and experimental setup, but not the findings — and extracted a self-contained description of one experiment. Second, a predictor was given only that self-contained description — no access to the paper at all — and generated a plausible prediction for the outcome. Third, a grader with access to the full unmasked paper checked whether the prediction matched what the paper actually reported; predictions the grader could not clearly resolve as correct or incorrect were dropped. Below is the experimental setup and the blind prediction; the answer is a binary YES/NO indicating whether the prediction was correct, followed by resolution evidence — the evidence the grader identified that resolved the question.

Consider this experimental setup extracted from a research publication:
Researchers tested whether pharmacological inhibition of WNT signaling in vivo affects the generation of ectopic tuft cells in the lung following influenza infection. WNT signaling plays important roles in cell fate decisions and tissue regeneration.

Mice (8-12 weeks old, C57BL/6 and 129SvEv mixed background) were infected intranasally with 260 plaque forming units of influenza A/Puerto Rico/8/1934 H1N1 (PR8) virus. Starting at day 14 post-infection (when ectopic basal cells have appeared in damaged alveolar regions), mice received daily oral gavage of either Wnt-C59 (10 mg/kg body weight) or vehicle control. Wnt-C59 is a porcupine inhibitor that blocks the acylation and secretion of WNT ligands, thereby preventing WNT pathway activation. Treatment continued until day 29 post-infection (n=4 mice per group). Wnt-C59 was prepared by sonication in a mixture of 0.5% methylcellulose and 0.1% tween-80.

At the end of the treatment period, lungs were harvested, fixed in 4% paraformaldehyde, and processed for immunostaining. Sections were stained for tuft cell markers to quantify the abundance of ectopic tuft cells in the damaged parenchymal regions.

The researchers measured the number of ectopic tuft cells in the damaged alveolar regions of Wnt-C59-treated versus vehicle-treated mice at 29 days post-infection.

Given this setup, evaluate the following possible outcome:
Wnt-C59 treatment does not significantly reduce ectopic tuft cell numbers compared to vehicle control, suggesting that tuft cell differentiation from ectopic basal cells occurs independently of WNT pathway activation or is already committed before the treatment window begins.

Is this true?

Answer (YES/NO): NO